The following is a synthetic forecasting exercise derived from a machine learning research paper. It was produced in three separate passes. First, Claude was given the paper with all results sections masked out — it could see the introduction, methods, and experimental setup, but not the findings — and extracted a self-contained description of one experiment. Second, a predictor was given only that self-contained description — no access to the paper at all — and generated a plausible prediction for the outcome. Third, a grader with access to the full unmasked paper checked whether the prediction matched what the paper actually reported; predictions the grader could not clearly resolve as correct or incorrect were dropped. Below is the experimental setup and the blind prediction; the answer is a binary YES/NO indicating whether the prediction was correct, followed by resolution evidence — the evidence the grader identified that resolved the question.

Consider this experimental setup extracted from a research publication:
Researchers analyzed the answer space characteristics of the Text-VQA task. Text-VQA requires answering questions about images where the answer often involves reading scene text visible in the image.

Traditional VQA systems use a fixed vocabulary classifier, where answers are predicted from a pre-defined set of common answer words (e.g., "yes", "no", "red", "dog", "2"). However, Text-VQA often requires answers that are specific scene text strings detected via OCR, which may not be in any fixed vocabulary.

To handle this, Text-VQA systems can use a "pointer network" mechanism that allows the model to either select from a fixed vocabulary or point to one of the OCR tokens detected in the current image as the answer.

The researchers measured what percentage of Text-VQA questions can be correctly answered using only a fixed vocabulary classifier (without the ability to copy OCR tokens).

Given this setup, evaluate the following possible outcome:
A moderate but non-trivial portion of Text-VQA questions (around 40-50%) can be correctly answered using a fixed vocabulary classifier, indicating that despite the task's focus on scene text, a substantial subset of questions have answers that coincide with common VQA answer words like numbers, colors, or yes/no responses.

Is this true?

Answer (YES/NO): NO